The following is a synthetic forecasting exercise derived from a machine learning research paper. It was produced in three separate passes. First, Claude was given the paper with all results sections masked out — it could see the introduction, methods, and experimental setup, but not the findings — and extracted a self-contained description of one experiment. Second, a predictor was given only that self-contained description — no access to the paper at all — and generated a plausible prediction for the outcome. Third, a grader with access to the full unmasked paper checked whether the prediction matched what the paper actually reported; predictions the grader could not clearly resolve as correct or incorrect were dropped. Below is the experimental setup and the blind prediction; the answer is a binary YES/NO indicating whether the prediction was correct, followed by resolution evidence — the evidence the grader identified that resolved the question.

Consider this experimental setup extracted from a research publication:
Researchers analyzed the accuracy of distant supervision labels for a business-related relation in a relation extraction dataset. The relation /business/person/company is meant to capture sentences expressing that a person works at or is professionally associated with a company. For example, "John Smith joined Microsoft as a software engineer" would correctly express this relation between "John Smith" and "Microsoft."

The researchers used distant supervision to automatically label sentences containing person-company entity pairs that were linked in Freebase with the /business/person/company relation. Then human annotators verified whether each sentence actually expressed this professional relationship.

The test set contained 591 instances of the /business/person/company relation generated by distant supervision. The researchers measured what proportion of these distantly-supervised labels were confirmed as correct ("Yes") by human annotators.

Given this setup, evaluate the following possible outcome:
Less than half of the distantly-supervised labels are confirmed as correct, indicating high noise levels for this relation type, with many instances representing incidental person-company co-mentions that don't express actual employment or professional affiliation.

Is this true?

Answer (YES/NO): NO